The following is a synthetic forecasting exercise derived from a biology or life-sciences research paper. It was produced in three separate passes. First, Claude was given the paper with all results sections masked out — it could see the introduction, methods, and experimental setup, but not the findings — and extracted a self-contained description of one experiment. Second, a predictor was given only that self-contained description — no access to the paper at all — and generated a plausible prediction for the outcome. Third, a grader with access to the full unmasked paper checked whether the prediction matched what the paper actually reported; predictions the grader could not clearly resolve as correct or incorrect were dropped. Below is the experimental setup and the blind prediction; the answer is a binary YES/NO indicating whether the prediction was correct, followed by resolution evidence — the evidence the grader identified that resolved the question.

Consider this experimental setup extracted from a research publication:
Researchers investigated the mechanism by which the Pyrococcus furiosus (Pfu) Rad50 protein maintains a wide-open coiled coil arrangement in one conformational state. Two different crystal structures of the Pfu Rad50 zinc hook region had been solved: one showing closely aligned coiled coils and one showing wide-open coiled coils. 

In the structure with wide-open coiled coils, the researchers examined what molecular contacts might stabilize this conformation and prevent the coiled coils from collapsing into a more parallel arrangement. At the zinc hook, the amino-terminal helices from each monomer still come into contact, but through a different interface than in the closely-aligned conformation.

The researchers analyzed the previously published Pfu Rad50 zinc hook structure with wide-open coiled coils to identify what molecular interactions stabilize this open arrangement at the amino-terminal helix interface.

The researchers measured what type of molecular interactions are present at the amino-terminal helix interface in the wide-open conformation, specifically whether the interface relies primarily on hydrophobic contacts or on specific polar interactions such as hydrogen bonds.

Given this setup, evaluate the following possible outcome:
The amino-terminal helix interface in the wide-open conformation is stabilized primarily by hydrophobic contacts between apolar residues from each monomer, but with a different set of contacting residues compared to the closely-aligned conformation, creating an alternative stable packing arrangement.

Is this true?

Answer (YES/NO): NO